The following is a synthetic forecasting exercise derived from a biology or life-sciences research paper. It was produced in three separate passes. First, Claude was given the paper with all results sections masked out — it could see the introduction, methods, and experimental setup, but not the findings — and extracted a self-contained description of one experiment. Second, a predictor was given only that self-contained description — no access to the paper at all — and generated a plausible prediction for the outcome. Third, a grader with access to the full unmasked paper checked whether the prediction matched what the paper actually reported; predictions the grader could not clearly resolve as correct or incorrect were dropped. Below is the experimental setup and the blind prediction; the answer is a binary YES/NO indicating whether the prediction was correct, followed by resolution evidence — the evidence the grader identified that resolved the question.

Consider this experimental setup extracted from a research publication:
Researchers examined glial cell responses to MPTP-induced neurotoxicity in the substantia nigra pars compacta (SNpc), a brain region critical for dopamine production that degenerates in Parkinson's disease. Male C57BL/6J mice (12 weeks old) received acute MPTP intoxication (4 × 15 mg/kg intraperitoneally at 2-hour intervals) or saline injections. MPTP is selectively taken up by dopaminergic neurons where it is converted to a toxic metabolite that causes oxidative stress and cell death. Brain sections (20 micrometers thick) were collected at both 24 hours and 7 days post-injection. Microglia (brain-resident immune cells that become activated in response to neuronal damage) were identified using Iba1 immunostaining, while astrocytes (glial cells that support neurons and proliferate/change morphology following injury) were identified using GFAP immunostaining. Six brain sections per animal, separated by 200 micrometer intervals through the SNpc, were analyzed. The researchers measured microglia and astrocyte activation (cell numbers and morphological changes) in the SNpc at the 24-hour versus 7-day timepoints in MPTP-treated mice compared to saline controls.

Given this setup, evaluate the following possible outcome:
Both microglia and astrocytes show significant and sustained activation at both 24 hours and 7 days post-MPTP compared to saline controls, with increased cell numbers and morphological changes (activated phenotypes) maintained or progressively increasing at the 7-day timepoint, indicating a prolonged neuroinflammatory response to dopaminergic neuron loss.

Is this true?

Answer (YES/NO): NO